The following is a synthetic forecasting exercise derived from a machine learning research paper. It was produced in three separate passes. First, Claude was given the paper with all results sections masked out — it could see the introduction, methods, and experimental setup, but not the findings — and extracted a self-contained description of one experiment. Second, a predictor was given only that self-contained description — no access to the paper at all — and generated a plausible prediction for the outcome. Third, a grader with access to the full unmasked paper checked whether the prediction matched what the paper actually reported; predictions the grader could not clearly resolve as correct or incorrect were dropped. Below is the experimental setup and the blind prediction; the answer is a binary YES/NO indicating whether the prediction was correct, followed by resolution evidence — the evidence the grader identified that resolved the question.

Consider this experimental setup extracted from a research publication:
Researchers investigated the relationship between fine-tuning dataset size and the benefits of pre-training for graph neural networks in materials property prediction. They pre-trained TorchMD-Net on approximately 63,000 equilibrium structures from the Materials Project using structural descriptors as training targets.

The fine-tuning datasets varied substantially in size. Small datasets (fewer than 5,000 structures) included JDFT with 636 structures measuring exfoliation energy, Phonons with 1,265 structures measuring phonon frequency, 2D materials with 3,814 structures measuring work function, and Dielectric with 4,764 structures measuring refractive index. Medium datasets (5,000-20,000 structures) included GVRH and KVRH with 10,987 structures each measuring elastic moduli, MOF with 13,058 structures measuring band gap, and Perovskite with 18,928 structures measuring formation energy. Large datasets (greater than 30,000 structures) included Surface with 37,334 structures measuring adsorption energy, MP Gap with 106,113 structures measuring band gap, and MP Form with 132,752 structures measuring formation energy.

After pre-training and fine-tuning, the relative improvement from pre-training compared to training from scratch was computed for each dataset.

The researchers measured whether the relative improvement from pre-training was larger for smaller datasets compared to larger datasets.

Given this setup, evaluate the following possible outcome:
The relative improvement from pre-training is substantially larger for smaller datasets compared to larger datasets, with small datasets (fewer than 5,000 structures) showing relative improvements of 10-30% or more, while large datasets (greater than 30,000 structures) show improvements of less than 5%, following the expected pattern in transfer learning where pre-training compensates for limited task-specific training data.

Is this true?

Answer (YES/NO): NO